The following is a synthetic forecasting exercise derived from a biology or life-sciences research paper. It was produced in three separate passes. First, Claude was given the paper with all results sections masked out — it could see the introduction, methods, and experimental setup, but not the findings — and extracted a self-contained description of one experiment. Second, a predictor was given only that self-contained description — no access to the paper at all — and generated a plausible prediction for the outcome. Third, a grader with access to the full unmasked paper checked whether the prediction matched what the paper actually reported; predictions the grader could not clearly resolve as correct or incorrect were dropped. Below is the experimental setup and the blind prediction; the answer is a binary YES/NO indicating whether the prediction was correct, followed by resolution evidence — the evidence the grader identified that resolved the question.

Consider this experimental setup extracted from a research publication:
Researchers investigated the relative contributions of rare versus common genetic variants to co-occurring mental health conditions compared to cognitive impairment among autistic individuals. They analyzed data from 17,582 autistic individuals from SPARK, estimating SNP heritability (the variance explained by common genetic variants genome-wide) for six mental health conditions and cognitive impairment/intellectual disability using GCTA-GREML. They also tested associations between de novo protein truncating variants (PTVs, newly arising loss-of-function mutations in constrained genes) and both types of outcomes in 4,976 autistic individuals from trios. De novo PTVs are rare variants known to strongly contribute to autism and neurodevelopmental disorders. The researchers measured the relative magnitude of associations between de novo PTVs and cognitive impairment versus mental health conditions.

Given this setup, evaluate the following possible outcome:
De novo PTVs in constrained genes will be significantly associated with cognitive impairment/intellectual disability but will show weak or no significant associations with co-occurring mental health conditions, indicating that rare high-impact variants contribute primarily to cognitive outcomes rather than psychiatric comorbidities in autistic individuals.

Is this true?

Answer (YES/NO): YES